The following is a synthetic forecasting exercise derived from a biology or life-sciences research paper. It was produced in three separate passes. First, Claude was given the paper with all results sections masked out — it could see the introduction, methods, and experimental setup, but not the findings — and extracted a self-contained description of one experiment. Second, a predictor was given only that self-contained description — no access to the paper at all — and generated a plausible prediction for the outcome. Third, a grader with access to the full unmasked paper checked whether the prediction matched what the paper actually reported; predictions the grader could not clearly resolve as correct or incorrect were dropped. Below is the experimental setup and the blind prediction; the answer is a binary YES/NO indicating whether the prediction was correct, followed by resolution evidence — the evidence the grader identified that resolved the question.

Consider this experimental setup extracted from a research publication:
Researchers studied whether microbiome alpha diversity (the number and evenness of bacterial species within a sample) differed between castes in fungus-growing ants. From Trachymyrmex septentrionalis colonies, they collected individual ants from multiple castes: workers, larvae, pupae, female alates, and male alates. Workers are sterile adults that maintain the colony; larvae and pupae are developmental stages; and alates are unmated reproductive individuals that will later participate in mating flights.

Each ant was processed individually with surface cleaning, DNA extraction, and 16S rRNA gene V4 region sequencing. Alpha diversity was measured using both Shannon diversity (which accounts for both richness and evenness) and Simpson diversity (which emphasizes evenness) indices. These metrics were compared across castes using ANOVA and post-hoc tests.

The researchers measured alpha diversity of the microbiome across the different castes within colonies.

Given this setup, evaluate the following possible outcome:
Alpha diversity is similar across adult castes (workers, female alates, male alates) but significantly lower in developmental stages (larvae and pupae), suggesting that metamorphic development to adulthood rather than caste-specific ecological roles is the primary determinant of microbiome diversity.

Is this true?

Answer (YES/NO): NO